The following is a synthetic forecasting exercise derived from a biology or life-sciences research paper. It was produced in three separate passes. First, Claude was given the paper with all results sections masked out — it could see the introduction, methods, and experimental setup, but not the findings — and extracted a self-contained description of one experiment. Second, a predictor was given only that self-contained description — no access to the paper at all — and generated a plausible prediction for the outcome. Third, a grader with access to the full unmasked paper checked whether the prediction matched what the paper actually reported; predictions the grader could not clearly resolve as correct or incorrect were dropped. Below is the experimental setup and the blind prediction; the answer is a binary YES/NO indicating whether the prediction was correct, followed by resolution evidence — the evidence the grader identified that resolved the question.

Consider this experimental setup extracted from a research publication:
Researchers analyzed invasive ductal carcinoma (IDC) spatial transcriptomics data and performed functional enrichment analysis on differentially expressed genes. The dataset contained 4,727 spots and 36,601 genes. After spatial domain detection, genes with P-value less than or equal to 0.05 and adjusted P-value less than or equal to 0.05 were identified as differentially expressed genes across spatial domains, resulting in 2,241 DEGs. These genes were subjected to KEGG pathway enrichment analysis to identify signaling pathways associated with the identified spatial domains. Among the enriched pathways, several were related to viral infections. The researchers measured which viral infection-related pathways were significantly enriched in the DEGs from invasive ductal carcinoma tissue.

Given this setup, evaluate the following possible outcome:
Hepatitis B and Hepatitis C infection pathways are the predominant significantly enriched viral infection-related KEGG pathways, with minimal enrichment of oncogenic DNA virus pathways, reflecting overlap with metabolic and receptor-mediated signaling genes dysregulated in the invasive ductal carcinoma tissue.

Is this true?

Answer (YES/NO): NO